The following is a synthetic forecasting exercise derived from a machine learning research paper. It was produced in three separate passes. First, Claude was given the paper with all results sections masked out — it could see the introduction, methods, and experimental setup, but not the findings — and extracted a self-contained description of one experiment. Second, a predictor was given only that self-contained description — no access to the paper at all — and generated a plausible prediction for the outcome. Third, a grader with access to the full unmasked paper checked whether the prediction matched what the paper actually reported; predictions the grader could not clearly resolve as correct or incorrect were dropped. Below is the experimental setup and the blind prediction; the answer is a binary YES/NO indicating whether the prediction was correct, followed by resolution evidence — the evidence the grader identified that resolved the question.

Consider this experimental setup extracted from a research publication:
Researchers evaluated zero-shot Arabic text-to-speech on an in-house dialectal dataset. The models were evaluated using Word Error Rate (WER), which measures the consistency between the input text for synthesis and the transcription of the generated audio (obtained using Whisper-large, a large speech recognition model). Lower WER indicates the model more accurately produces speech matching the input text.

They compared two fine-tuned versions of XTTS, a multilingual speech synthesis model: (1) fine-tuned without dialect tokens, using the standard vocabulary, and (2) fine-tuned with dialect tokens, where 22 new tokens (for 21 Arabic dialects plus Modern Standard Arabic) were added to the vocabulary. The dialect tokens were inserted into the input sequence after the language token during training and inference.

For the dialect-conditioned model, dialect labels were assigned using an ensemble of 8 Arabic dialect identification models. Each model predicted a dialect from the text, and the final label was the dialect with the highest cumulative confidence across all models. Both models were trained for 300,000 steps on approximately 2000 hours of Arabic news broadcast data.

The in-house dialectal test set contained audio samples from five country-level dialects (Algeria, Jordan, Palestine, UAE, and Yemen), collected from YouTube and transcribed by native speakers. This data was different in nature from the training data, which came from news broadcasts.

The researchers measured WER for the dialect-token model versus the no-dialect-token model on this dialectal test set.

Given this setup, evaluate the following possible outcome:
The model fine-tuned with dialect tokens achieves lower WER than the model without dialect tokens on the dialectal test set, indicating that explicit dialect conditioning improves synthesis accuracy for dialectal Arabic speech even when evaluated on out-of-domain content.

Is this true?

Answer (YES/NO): NO